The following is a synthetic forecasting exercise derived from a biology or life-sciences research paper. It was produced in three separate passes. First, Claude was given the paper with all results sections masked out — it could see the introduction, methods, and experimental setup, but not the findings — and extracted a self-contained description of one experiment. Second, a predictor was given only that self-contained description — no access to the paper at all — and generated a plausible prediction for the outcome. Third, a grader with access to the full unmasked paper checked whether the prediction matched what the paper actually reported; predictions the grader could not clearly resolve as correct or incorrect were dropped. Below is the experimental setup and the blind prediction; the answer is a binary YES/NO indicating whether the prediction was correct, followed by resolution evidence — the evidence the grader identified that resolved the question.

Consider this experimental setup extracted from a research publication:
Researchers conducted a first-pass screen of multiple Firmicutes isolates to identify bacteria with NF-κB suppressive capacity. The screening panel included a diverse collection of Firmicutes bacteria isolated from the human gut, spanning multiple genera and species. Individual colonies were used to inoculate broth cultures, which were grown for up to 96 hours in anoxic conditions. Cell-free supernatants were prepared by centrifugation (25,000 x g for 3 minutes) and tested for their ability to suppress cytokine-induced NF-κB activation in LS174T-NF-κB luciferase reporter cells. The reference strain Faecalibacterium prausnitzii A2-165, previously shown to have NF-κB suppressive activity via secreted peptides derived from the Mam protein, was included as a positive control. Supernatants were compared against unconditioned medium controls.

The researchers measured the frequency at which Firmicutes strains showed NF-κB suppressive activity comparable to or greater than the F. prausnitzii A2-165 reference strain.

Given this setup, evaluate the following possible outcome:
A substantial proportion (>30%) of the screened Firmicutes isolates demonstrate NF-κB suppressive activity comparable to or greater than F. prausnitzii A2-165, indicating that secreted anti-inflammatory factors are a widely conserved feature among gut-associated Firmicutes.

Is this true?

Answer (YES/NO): NO